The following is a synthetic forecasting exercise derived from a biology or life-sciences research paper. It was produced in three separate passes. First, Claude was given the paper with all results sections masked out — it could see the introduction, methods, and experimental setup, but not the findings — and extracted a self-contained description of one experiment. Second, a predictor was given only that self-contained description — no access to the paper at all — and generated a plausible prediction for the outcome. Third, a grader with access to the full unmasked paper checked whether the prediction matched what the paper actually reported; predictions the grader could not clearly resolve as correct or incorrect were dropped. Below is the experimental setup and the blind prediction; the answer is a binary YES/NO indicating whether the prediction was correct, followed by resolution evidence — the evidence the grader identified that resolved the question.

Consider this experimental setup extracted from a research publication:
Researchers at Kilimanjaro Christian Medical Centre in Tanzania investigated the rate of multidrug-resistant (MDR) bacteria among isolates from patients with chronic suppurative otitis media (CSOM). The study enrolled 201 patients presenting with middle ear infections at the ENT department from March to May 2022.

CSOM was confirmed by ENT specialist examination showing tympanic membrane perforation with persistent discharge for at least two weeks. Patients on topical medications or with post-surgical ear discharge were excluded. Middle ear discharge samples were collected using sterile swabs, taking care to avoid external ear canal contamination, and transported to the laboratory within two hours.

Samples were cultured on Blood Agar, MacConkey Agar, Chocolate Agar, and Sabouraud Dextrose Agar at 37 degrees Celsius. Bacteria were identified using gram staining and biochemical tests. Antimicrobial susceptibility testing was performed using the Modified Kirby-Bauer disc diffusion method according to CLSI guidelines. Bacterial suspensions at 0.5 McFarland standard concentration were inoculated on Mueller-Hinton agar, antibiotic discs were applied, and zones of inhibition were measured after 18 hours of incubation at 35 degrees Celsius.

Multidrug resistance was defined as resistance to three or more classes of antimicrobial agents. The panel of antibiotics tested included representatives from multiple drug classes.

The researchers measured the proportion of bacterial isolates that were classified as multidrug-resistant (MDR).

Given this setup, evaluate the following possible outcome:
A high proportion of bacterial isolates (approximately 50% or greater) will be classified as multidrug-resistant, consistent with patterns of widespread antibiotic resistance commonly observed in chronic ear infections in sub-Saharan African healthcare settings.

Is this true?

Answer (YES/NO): YES